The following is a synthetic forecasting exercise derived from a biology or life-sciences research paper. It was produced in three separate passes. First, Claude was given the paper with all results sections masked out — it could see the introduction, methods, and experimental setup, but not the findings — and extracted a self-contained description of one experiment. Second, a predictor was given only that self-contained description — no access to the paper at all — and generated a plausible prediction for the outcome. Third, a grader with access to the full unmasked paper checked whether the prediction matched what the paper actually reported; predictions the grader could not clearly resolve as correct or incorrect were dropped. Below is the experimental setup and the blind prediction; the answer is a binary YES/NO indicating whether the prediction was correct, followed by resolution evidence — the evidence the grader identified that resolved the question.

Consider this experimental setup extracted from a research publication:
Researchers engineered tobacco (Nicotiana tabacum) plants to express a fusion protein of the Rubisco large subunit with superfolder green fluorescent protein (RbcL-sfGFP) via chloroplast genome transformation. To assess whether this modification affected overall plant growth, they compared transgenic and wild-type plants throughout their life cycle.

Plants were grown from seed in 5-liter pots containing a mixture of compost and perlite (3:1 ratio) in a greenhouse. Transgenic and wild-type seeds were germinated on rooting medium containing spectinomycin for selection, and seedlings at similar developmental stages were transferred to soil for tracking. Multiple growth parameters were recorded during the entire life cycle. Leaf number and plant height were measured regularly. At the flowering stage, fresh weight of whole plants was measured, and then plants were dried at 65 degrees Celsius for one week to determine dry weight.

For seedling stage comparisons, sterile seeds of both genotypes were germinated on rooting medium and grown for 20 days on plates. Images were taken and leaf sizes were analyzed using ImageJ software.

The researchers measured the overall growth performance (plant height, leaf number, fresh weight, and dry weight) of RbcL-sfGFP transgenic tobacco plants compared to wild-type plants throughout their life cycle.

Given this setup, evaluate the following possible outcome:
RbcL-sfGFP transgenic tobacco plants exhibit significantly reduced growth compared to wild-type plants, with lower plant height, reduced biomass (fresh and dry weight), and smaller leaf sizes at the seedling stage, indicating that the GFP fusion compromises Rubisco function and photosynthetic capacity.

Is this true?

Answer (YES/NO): NO